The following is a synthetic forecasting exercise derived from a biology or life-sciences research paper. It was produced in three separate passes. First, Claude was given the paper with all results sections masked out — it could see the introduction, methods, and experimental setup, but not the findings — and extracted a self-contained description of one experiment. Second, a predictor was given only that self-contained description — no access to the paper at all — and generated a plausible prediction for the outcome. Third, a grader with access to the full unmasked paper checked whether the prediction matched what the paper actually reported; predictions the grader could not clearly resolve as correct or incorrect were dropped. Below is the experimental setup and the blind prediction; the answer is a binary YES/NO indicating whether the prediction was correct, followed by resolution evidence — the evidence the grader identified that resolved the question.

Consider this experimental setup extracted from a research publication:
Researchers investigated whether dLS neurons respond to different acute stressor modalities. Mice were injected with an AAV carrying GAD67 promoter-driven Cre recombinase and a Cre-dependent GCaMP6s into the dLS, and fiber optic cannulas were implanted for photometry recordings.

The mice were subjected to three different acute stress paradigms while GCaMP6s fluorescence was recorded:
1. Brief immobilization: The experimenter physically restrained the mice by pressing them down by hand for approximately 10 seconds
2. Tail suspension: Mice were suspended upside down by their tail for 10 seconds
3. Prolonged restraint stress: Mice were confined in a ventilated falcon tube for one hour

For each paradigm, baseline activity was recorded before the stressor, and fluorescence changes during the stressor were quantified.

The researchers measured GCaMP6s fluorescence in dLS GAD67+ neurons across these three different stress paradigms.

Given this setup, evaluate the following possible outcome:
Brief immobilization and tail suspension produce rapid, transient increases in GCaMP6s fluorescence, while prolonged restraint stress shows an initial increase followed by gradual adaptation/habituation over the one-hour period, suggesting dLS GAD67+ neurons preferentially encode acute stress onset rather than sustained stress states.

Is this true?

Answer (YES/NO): NO